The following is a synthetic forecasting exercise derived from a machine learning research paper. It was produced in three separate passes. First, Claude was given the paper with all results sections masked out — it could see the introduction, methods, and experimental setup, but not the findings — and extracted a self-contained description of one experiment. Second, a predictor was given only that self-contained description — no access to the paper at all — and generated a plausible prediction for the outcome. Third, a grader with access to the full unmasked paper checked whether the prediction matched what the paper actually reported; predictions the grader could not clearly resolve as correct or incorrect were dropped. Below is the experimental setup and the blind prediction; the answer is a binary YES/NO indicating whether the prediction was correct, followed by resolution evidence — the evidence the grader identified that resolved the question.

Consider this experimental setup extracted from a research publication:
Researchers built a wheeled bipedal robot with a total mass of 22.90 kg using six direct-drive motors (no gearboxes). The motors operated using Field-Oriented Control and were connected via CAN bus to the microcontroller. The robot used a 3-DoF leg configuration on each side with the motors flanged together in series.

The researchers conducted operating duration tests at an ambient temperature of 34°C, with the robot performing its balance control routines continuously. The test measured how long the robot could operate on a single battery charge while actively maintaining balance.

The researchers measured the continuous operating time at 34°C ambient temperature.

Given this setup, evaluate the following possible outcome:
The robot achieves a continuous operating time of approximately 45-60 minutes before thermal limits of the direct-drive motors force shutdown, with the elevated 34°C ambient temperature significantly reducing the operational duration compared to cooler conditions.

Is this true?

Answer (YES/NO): NO